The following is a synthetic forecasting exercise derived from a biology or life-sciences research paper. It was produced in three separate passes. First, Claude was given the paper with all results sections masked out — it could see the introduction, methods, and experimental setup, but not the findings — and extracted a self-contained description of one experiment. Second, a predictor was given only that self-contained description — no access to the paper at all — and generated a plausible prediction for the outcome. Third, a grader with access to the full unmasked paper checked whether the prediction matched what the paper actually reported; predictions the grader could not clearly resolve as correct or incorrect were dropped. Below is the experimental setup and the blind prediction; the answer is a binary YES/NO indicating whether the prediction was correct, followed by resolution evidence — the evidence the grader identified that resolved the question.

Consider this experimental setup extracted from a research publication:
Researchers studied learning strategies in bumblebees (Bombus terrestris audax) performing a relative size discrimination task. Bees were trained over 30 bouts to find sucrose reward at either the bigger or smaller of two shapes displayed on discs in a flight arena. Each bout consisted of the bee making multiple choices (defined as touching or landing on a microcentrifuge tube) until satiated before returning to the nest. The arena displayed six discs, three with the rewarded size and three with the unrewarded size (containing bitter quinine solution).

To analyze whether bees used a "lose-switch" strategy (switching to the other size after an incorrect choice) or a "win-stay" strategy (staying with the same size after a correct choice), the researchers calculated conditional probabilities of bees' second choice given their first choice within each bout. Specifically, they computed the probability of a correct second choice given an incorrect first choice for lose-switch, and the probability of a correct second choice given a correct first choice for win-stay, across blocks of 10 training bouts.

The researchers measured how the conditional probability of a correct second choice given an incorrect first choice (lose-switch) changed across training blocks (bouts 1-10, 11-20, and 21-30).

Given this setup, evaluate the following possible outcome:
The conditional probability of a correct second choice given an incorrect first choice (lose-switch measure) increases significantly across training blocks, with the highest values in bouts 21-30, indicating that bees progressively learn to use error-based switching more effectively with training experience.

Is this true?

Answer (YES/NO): YES